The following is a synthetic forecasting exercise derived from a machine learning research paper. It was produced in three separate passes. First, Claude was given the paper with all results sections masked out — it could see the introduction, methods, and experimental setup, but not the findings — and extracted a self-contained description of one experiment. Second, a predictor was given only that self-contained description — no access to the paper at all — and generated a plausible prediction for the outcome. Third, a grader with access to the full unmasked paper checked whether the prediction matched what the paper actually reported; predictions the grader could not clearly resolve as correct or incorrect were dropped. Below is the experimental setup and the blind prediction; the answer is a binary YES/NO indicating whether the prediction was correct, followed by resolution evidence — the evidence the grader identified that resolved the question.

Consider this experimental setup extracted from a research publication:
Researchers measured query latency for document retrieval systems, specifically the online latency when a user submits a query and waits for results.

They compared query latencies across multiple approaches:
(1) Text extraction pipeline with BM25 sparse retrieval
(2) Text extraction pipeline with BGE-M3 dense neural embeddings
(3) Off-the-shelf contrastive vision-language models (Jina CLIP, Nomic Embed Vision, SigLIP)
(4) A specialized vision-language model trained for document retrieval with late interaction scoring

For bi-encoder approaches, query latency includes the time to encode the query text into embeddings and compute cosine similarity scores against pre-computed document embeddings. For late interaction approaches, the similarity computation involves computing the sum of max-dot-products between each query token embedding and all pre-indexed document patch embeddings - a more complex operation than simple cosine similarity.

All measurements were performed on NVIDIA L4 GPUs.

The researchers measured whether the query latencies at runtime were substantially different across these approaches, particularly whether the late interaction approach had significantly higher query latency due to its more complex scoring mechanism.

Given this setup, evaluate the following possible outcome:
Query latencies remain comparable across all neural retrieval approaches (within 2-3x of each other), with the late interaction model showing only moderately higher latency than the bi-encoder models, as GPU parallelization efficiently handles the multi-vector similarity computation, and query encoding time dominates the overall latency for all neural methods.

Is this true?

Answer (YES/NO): YES